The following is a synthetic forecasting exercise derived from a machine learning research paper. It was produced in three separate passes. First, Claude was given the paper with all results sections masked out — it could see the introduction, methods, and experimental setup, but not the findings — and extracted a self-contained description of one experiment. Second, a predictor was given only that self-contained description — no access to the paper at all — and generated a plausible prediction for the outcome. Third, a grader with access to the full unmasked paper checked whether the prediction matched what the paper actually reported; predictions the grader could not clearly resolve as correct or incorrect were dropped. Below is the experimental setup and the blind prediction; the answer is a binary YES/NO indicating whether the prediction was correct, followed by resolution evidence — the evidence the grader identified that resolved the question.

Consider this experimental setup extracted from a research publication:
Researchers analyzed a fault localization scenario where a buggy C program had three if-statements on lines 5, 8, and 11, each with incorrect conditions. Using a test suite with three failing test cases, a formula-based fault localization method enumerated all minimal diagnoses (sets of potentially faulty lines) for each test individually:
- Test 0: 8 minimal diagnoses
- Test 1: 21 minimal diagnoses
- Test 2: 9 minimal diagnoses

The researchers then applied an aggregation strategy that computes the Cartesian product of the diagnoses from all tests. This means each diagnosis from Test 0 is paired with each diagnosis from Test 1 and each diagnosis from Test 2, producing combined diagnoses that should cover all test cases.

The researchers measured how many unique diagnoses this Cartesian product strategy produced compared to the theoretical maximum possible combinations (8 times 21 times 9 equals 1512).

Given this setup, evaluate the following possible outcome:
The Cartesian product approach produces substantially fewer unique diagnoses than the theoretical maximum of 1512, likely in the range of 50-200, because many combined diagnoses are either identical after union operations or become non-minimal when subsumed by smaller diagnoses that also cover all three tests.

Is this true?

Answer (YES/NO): NO